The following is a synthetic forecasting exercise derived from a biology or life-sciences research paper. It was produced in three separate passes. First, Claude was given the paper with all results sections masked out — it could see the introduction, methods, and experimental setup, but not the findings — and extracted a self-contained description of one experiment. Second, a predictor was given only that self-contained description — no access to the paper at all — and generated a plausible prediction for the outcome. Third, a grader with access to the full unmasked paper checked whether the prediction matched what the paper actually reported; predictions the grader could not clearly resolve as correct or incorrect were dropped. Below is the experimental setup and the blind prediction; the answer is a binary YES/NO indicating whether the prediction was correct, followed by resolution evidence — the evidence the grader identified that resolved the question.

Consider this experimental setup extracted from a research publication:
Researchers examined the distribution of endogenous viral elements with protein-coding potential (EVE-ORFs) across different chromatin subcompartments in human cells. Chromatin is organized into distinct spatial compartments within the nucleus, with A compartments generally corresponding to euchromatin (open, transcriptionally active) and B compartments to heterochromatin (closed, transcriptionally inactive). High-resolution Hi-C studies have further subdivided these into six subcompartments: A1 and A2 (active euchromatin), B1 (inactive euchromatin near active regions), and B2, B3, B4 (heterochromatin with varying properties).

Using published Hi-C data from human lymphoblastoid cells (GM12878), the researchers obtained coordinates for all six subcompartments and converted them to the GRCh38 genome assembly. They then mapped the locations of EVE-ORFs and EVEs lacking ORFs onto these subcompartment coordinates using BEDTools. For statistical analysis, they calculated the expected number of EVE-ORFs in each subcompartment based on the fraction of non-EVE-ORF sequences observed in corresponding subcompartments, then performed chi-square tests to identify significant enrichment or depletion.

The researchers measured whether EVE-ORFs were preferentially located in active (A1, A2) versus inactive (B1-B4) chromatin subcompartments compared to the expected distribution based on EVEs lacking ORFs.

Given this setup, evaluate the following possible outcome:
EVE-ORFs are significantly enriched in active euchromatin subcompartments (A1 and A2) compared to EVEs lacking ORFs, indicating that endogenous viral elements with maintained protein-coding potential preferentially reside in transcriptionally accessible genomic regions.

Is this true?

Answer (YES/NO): NO